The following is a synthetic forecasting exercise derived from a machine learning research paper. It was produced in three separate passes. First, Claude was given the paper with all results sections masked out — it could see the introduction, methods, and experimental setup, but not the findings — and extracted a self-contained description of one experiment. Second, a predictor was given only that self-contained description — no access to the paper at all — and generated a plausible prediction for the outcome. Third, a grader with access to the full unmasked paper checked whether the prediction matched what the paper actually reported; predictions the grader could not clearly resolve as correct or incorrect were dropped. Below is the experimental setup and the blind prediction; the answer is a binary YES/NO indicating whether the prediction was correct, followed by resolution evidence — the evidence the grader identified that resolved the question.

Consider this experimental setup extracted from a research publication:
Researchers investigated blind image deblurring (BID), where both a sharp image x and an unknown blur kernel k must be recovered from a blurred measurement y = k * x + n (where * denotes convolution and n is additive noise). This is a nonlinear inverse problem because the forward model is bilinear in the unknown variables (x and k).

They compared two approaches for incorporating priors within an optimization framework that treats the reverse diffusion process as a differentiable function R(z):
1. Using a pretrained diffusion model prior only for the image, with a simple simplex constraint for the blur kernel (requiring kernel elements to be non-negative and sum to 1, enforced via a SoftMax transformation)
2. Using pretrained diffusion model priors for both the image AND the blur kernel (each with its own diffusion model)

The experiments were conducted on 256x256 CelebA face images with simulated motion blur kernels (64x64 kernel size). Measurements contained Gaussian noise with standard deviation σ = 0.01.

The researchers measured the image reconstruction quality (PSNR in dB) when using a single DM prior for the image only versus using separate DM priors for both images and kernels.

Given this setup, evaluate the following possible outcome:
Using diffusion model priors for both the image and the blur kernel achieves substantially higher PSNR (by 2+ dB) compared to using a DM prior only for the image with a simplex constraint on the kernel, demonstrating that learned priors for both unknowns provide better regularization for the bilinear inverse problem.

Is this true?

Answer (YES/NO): NO